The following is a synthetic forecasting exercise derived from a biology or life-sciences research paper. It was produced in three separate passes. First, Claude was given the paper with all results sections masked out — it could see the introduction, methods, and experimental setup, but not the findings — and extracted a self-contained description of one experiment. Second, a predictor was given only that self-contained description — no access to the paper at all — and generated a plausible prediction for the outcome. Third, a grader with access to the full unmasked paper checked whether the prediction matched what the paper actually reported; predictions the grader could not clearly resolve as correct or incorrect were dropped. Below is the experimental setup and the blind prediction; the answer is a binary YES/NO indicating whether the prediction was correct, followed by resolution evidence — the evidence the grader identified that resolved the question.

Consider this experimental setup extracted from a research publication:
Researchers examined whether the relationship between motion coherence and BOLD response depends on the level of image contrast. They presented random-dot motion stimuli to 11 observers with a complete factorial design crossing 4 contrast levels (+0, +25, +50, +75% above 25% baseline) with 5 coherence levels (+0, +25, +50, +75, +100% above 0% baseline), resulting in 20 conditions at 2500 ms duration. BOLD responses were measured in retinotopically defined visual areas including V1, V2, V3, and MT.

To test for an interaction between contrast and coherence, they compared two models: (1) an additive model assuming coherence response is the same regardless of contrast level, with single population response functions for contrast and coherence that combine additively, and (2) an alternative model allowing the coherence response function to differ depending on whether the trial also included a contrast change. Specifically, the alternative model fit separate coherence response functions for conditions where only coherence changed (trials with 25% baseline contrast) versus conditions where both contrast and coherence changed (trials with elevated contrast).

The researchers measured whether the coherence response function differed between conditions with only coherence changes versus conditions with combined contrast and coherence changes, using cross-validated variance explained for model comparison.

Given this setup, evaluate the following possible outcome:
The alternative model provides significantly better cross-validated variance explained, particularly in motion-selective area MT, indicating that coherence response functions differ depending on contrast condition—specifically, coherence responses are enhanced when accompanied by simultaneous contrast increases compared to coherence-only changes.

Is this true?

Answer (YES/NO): NO